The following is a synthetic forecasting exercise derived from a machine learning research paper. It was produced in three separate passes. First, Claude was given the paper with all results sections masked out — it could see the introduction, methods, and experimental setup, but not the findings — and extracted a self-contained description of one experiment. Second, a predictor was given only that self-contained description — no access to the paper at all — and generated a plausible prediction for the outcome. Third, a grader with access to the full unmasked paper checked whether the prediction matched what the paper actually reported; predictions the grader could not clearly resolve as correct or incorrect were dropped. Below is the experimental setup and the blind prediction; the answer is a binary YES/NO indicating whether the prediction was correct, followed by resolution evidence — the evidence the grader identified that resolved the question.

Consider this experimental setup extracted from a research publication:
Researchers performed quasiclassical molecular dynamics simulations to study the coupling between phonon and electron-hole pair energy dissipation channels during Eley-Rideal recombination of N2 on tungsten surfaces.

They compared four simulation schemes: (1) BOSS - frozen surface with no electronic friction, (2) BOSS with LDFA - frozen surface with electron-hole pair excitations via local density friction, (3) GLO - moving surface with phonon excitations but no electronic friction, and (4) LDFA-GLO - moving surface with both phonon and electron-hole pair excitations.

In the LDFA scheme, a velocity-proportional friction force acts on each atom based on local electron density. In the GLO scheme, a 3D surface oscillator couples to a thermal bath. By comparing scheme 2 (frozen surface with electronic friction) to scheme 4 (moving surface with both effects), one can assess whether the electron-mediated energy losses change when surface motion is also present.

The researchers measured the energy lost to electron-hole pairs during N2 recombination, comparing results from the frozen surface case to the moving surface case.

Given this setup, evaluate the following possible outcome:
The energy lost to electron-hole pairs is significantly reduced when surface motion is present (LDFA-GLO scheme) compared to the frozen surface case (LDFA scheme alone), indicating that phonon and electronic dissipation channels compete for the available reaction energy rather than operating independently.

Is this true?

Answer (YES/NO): YES